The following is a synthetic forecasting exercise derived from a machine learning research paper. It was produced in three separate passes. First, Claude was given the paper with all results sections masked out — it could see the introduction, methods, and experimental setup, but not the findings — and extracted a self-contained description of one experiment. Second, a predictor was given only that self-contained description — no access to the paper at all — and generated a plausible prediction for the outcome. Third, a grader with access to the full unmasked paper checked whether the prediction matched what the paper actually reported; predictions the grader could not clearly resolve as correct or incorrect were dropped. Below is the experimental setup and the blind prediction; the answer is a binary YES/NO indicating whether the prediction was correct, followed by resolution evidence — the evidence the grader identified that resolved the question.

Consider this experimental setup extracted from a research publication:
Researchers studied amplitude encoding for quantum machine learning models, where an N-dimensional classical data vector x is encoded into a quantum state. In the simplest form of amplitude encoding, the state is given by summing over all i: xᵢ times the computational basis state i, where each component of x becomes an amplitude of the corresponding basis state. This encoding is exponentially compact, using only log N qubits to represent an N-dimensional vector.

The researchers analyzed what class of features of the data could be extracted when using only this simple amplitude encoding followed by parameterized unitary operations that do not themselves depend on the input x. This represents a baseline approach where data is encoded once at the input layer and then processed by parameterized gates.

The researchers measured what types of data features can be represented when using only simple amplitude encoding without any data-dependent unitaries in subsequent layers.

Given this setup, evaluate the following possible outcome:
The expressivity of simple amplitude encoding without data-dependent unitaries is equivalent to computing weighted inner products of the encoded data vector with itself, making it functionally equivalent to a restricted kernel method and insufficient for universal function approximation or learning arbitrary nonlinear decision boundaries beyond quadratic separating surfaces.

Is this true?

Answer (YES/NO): NO